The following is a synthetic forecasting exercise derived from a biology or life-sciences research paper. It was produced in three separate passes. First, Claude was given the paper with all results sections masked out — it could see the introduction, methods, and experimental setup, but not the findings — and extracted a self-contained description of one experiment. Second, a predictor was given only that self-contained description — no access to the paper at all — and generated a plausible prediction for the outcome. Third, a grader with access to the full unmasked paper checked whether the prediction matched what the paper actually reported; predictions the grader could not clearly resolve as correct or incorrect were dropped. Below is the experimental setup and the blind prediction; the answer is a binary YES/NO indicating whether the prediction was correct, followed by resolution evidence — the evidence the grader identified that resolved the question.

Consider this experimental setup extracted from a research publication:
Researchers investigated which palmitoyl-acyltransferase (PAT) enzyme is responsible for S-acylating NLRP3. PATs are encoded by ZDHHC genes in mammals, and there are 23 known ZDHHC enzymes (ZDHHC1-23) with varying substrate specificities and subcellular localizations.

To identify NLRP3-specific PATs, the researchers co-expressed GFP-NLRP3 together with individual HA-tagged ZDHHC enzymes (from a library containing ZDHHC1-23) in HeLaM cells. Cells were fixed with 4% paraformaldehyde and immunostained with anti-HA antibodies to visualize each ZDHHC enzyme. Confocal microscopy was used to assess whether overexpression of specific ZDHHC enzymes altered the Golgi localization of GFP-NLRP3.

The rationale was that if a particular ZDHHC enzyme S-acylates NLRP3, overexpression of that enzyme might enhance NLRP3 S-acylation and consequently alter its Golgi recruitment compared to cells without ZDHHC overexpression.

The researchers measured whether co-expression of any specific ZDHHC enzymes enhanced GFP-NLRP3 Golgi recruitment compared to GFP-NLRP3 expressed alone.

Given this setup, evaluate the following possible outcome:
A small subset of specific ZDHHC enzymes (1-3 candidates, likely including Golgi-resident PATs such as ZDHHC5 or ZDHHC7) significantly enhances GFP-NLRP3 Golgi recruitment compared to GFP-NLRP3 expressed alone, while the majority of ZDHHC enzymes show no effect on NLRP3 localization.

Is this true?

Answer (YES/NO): NO